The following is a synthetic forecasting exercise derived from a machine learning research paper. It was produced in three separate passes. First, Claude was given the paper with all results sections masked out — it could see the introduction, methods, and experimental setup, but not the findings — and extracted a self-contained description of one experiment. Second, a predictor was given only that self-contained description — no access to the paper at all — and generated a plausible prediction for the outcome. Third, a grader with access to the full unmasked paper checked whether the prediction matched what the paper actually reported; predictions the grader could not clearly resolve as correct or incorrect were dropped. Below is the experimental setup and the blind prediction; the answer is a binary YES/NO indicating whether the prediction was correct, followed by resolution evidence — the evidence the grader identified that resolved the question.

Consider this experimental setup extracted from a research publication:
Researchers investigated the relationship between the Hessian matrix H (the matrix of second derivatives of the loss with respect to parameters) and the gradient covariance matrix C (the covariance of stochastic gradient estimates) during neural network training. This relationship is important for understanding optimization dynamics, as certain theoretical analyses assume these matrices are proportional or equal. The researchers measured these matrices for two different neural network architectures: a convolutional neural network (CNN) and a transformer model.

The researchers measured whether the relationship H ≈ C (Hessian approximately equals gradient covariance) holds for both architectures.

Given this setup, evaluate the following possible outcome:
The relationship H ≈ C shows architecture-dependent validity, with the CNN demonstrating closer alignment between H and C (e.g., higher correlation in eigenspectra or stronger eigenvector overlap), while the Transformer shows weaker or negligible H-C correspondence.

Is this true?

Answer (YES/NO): YES